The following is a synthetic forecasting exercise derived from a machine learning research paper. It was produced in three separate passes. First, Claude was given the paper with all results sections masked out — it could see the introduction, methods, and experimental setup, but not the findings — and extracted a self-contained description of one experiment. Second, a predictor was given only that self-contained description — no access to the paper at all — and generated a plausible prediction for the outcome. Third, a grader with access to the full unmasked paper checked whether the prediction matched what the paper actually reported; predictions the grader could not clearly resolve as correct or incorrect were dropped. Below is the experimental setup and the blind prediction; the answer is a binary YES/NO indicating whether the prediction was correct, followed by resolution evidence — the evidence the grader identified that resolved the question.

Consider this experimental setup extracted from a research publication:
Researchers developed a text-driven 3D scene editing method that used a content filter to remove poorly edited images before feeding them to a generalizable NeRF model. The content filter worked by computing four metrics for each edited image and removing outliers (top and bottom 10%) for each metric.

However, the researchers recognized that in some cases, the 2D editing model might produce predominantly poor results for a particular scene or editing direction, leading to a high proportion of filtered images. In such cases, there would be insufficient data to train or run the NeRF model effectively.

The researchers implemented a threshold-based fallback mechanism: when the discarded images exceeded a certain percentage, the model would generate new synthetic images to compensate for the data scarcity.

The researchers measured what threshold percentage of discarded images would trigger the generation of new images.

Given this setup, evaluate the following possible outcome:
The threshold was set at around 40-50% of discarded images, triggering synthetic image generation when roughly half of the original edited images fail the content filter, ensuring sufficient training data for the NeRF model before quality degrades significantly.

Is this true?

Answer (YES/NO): YES